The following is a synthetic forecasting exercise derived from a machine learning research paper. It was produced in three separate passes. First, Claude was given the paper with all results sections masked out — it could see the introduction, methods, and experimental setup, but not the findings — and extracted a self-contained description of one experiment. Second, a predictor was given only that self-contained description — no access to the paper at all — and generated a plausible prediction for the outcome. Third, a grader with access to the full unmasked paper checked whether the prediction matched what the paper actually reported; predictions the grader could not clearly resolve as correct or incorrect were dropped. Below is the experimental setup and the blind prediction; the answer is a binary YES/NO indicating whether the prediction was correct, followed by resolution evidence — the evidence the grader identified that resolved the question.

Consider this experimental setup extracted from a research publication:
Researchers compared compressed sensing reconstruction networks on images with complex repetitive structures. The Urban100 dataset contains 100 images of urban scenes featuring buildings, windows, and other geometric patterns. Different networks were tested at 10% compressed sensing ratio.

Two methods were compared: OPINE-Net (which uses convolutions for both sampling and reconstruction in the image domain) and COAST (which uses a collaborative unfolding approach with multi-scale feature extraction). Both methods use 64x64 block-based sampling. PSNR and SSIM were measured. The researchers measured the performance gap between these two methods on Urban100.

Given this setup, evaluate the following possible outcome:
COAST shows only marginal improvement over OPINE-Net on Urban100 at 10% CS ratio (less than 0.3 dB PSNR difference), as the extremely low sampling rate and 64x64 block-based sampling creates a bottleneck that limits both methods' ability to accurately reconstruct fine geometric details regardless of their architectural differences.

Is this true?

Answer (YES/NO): NO